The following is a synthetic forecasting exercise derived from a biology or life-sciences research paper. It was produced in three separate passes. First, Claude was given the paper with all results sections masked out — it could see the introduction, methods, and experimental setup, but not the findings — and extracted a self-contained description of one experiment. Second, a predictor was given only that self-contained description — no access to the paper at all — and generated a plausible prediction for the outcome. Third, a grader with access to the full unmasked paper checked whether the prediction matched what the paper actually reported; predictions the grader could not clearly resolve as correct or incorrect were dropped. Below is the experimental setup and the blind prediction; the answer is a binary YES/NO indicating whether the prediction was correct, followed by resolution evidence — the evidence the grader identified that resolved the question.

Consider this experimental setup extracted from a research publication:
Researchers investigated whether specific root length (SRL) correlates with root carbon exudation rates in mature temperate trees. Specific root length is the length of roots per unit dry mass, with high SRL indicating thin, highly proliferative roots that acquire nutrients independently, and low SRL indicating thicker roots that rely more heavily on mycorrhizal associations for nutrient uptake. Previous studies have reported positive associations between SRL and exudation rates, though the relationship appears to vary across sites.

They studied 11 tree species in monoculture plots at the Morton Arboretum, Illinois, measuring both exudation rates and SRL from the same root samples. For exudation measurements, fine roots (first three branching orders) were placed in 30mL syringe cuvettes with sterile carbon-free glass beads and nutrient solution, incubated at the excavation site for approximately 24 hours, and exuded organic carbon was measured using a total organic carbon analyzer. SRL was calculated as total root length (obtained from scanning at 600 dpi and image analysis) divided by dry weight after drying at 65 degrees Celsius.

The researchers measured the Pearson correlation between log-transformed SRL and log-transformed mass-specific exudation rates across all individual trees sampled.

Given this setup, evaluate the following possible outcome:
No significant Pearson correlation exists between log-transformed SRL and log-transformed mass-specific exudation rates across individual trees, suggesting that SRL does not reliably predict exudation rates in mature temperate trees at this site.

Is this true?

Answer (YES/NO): YES